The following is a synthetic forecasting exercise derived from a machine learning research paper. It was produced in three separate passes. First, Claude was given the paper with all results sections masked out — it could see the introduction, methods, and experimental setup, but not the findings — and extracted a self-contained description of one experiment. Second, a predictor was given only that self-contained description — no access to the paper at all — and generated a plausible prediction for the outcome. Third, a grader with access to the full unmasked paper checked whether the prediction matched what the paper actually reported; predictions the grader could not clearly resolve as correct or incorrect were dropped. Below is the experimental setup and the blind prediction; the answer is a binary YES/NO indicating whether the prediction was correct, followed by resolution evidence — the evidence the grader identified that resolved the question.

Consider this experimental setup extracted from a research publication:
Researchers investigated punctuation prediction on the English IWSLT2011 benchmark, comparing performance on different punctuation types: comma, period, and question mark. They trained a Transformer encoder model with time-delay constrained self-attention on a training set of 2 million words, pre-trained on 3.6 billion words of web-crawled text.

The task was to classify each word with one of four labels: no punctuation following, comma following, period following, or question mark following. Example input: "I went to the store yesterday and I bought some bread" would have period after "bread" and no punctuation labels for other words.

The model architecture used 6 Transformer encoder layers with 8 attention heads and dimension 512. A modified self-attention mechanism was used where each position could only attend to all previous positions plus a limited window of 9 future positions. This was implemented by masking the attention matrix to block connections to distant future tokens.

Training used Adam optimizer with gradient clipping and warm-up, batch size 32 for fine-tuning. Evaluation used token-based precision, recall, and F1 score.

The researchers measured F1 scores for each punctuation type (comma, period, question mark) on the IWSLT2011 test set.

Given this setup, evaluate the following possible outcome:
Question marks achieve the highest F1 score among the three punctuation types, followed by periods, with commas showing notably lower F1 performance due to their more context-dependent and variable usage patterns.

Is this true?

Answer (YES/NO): NO